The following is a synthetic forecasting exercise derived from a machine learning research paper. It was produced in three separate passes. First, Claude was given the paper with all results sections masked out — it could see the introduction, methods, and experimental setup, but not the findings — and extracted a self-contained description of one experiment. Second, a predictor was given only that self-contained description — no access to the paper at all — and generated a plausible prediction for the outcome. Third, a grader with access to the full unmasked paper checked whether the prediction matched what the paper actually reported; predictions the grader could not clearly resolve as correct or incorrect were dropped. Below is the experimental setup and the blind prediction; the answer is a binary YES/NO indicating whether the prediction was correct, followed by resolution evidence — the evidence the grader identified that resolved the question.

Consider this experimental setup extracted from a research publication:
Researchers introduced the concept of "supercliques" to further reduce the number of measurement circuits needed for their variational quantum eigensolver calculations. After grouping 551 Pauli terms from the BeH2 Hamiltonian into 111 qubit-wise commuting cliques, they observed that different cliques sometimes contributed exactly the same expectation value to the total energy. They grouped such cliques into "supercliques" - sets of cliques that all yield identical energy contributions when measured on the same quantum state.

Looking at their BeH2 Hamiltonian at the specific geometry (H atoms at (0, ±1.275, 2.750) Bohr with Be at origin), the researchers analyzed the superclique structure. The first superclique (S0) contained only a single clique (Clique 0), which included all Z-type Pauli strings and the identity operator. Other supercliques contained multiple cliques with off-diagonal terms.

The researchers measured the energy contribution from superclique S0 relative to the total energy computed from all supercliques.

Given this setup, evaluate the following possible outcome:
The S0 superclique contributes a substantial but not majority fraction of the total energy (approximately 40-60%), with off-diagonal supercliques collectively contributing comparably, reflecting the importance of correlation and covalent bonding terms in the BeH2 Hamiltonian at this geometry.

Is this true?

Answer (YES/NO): NO